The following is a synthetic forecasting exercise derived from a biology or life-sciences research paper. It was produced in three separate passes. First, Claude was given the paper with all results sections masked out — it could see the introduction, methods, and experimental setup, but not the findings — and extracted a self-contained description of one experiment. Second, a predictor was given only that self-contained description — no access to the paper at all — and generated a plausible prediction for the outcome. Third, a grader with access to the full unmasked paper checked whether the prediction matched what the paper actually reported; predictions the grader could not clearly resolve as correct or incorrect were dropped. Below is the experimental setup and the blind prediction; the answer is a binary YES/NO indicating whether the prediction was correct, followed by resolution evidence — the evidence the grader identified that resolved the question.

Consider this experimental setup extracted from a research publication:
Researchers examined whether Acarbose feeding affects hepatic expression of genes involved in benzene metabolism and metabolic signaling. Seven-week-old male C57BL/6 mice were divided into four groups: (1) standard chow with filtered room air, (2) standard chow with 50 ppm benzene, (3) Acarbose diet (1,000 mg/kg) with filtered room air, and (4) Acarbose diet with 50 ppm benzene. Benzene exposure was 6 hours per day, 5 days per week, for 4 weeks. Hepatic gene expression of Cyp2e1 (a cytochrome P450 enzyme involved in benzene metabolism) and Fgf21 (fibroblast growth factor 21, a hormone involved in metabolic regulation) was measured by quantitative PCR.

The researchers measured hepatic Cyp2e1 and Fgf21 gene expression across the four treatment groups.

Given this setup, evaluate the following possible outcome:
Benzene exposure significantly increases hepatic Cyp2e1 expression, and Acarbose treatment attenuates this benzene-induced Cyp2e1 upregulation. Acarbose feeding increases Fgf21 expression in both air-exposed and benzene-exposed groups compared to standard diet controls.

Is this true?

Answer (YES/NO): YES